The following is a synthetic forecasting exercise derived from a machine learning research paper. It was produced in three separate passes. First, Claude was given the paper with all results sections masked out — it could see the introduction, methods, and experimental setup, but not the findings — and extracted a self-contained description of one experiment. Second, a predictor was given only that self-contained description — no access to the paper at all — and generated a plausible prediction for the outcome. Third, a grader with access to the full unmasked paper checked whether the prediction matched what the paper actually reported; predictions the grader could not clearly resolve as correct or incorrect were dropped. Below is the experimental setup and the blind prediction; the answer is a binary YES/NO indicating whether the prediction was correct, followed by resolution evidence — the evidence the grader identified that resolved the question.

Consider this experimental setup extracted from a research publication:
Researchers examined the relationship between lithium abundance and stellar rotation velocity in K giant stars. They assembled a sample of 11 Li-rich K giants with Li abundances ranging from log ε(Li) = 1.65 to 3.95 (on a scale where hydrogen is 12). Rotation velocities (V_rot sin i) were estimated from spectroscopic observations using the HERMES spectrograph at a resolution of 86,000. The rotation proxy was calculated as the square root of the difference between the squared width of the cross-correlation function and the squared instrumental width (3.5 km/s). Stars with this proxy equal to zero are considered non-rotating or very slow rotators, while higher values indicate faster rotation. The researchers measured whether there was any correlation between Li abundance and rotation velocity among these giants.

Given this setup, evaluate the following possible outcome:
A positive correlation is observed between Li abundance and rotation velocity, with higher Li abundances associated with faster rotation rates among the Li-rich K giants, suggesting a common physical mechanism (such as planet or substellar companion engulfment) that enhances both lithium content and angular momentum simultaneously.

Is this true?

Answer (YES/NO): YES